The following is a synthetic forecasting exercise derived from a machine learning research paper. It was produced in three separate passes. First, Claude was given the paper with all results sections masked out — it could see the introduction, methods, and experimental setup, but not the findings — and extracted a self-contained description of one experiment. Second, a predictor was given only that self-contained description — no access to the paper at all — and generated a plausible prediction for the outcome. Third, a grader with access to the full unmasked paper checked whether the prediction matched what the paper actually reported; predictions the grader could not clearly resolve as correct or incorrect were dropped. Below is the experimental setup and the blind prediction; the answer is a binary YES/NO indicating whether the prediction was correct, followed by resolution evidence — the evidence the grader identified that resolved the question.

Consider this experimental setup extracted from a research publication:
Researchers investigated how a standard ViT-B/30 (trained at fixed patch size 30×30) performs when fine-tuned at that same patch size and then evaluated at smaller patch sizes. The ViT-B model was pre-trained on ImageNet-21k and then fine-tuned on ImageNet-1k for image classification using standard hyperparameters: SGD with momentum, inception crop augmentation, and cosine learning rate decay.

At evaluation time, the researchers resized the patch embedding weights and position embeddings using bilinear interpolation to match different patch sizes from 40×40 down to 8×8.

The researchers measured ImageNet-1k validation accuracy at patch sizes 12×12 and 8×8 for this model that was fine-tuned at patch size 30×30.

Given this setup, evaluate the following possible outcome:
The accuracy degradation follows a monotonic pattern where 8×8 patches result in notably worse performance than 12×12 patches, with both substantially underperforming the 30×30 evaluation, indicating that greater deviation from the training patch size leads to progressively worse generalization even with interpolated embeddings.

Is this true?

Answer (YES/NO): NO